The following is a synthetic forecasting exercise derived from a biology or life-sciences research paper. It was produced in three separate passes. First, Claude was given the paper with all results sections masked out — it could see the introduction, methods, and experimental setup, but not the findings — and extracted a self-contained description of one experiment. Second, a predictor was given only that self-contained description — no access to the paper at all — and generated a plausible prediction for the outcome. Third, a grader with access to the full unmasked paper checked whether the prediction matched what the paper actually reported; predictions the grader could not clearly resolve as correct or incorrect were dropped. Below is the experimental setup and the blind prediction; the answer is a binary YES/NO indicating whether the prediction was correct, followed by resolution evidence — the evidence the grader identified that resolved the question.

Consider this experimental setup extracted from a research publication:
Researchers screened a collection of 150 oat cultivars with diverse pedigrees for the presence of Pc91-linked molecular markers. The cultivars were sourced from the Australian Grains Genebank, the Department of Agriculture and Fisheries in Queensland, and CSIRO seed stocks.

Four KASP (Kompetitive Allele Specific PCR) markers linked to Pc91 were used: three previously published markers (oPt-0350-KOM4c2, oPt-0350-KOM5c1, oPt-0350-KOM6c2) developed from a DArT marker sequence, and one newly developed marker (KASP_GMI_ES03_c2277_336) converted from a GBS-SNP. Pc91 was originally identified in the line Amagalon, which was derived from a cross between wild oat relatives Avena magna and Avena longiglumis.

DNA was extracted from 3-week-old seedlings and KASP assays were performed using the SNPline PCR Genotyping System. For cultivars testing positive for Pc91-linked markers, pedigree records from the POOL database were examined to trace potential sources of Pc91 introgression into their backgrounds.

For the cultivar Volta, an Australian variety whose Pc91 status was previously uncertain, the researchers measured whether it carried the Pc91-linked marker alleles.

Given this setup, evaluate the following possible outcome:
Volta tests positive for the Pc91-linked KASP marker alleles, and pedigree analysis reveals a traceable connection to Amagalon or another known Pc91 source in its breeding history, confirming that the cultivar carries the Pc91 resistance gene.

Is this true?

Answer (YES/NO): YES